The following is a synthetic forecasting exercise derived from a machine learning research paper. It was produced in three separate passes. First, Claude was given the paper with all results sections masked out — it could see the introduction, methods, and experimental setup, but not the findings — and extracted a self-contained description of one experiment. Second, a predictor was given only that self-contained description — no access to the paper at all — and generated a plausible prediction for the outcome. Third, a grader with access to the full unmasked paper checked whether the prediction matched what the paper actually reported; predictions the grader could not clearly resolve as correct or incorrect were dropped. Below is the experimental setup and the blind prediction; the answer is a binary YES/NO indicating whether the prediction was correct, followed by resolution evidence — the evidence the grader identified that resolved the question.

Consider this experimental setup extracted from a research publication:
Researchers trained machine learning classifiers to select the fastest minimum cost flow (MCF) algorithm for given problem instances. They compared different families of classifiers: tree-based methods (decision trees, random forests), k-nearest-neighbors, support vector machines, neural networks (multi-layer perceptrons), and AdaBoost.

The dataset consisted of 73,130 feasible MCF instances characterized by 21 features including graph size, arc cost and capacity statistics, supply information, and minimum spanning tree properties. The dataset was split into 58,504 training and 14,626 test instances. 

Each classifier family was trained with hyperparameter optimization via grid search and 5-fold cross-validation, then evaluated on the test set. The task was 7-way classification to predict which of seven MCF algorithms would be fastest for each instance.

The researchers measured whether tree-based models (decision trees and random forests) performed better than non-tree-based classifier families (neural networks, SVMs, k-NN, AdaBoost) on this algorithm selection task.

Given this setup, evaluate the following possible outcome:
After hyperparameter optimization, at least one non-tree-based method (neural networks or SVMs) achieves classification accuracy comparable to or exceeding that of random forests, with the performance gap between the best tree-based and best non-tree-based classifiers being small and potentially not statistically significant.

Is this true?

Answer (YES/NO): NO